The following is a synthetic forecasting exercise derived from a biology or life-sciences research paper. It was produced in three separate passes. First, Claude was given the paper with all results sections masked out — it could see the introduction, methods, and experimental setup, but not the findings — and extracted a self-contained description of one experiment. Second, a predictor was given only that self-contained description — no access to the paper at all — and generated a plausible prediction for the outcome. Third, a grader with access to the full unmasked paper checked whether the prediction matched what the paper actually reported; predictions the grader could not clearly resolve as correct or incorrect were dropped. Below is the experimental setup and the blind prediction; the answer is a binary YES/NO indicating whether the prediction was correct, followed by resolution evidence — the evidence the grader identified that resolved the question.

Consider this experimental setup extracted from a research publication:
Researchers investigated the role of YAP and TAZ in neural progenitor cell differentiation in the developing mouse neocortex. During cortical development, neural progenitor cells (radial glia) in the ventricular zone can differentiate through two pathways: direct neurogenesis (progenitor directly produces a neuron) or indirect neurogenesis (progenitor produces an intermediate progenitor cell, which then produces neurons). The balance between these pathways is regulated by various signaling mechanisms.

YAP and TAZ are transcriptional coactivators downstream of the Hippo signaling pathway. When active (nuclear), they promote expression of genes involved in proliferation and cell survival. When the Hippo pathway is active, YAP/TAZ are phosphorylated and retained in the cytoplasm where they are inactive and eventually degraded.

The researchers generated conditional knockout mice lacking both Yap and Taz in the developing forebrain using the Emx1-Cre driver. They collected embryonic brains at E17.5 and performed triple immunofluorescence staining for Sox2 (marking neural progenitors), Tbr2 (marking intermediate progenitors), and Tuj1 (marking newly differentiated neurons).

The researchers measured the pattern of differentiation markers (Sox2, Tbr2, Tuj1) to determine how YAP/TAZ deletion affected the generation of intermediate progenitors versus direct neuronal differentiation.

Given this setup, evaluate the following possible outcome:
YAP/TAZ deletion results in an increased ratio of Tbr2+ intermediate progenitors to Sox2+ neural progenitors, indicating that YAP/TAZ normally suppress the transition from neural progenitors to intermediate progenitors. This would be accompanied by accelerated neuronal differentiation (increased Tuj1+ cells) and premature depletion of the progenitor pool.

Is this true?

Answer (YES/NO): NO